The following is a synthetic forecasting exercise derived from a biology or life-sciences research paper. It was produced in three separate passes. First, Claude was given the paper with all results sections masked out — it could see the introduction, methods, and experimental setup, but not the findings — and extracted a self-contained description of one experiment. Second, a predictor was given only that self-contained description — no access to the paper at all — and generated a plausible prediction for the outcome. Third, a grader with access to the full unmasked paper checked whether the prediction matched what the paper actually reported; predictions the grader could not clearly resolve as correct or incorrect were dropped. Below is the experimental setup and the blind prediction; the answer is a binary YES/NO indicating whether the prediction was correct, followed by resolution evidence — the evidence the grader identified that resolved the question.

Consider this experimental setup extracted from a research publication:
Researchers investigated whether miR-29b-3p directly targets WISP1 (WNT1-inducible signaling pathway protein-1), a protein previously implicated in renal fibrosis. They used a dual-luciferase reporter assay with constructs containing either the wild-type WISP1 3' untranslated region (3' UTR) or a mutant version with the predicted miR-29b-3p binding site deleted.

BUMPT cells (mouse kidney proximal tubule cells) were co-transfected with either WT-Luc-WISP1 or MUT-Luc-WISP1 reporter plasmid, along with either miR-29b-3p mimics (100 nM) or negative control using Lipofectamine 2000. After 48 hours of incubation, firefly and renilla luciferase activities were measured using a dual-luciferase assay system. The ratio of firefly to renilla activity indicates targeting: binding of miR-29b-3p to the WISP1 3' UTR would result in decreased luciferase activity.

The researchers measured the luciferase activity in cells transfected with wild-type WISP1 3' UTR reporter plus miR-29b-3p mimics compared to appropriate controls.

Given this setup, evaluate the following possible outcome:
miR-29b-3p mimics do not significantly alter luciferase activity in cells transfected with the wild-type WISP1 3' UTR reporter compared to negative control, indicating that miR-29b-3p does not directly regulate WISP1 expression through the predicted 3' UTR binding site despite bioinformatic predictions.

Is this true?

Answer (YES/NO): NO